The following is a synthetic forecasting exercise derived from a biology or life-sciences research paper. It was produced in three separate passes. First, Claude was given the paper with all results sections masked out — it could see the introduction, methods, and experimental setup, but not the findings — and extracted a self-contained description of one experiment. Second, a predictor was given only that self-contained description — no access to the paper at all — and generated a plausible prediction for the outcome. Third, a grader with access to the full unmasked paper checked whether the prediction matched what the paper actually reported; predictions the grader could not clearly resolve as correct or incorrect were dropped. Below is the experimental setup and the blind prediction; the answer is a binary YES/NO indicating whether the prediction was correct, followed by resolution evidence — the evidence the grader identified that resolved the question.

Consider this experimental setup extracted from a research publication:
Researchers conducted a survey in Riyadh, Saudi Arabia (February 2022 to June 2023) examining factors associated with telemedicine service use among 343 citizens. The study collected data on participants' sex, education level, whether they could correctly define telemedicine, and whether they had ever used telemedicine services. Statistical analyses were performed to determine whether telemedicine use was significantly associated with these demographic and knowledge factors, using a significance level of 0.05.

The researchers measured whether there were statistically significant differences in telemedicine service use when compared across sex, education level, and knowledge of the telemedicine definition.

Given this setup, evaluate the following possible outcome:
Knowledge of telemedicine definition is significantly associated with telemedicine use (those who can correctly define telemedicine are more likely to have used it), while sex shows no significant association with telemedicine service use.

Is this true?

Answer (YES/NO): NO